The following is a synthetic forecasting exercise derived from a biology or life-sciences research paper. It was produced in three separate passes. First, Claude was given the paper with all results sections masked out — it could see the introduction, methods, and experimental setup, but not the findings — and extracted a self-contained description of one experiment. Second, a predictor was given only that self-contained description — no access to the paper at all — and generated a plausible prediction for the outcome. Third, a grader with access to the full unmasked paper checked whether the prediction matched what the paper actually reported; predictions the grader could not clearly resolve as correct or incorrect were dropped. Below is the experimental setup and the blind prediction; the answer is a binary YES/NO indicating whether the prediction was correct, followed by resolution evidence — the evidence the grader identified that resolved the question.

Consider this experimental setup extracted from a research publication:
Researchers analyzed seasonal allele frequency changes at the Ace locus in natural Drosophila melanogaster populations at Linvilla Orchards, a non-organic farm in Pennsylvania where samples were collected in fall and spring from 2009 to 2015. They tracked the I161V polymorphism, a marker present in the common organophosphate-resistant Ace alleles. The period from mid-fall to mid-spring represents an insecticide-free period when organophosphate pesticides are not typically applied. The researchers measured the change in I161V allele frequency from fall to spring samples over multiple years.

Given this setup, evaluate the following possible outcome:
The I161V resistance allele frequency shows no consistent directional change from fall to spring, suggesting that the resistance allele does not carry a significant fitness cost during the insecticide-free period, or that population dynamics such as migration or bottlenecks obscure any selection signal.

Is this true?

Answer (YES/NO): NO